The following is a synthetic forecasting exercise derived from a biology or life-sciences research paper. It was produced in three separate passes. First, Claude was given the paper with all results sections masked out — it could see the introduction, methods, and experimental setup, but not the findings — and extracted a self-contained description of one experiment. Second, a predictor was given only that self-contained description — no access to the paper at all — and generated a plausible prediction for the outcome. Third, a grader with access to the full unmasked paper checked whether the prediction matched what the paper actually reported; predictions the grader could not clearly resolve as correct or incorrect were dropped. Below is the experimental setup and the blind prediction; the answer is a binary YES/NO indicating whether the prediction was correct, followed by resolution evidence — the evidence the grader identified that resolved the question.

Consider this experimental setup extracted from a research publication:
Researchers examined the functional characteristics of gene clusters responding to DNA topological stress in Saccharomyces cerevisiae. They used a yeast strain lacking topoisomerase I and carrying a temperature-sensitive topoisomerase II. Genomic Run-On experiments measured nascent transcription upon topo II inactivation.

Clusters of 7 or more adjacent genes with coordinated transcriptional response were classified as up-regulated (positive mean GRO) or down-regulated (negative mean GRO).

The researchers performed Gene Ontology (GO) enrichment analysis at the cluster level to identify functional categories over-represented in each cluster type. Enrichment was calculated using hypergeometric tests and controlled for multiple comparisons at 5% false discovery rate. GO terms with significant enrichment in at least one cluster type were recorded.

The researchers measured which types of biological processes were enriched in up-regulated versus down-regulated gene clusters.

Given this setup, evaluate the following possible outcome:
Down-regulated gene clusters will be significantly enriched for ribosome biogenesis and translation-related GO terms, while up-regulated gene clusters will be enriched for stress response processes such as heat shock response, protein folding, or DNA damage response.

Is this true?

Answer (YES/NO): NO